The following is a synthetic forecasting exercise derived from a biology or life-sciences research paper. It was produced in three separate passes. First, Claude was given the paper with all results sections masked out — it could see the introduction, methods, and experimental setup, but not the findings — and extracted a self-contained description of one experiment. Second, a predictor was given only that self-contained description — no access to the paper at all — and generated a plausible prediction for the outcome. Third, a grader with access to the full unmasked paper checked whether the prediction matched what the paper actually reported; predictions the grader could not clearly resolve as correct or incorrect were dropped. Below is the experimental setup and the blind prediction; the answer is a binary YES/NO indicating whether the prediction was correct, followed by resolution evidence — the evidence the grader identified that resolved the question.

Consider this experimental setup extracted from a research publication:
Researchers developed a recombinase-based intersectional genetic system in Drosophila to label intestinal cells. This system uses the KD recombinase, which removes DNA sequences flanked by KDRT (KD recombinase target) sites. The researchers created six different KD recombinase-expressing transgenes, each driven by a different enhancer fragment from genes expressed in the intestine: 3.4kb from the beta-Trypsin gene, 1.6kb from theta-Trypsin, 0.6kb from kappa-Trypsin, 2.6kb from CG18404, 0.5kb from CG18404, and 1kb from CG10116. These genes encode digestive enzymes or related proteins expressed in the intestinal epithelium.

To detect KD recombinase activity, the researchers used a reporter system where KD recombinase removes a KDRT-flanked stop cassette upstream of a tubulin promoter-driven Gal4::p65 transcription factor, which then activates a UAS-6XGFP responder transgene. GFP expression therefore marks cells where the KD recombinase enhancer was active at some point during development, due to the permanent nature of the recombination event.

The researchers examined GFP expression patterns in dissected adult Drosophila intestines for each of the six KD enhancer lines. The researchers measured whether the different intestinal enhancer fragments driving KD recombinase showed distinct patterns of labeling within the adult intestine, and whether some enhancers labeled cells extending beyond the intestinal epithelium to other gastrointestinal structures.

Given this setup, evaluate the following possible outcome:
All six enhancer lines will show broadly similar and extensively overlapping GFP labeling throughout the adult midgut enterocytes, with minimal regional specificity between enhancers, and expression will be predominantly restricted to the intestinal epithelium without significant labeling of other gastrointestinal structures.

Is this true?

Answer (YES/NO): NO